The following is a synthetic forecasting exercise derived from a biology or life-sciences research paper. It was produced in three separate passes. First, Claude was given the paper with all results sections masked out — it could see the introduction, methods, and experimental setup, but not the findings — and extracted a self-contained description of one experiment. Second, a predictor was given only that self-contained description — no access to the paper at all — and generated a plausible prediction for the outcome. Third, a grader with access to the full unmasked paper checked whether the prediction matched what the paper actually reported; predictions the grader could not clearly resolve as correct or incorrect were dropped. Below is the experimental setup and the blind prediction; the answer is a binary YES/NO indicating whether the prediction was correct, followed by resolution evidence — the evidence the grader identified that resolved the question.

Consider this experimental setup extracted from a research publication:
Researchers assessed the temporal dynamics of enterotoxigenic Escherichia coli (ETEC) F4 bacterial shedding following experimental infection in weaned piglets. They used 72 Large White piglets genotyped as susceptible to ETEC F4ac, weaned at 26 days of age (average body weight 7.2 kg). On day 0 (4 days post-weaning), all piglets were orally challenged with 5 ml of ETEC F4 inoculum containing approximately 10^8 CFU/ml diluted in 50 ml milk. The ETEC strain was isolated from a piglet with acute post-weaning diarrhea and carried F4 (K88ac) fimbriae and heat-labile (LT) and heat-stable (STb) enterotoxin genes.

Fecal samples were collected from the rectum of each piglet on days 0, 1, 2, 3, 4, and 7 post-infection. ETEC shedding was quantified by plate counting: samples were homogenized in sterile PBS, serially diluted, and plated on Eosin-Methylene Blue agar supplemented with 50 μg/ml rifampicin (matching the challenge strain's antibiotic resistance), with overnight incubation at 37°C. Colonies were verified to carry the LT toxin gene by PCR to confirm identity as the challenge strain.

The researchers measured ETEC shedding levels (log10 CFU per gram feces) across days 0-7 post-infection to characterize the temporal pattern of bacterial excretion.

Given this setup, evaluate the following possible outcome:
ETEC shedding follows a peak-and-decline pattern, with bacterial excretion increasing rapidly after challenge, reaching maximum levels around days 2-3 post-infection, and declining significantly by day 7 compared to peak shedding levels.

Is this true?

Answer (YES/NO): YES